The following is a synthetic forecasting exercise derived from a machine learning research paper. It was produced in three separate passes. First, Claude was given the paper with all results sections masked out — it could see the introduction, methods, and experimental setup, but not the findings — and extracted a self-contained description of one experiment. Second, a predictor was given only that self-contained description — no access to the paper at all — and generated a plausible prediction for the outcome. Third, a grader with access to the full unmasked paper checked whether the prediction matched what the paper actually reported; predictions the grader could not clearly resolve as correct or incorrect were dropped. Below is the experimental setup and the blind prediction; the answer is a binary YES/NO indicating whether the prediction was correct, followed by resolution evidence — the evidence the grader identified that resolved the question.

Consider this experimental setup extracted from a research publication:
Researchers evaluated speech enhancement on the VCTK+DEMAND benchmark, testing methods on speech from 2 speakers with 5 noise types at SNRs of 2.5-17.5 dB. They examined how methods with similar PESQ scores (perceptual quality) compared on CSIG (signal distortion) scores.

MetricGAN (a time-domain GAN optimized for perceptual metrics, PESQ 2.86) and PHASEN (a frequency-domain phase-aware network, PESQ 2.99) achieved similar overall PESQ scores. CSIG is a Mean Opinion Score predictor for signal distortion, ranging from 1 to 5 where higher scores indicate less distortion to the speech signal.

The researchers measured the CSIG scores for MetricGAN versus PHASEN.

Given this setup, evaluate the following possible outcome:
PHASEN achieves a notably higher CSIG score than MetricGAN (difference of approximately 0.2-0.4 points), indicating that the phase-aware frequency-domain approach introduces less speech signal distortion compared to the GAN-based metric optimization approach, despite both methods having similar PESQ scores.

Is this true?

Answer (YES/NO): YES